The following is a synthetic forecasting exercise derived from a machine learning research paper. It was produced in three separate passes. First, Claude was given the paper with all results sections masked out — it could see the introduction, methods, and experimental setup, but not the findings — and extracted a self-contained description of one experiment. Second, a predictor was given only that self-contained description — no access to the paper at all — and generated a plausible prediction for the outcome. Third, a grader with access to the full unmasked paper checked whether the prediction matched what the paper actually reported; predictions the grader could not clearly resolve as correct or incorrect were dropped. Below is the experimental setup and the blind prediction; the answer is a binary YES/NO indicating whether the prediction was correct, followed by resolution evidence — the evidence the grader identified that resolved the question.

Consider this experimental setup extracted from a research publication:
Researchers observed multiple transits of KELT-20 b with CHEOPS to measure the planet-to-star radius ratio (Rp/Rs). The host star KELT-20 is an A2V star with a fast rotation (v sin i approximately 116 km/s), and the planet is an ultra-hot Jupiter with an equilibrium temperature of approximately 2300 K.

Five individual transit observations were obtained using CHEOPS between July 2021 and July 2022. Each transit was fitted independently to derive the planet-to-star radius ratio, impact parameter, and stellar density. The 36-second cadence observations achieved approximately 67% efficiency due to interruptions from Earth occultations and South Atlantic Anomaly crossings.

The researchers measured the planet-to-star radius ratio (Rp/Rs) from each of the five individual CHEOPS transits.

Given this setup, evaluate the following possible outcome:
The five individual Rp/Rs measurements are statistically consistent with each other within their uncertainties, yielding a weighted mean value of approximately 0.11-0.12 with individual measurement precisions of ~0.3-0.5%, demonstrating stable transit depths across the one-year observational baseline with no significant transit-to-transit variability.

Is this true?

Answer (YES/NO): YES